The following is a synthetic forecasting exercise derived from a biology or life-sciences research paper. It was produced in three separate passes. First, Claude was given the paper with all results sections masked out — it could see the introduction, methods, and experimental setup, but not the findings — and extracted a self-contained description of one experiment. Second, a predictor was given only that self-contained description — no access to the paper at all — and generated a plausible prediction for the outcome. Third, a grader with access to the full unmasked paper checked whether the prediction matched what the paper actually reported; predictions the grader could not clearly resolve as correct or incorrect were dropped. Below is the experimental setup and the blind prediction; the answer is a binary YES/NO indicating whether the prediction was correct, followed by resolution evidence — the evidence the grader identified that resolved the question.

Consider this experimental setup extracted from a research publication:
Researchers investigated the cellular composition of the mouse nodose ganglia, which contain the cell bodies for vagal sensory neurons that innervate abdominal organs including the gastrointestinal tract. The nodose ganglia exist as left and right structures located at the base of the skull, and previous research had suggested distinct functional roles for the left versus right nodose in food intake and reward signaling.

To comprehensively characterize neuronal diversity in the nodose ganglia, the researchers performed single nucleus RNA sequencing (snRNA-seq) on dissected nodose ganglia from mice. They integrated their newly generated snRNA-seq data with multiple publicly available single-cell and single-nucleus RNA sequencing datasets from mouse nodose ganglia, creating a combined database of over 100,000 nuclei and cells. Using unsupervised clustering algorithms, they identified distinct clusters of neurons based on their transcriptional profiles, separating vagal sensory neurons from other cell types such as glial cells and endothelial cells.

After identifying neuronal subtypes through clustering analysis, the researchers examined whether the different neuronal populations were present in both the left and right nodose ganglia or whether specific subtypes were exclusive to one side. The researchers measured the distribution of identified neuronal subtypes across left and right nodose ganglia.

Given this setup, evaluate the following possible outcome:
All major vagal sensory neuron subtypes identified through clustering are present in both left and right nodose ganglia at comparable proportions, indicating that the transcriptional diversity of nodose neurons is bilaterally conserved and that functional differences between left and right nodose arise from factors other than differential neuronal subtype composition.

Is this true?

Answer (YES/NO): YES